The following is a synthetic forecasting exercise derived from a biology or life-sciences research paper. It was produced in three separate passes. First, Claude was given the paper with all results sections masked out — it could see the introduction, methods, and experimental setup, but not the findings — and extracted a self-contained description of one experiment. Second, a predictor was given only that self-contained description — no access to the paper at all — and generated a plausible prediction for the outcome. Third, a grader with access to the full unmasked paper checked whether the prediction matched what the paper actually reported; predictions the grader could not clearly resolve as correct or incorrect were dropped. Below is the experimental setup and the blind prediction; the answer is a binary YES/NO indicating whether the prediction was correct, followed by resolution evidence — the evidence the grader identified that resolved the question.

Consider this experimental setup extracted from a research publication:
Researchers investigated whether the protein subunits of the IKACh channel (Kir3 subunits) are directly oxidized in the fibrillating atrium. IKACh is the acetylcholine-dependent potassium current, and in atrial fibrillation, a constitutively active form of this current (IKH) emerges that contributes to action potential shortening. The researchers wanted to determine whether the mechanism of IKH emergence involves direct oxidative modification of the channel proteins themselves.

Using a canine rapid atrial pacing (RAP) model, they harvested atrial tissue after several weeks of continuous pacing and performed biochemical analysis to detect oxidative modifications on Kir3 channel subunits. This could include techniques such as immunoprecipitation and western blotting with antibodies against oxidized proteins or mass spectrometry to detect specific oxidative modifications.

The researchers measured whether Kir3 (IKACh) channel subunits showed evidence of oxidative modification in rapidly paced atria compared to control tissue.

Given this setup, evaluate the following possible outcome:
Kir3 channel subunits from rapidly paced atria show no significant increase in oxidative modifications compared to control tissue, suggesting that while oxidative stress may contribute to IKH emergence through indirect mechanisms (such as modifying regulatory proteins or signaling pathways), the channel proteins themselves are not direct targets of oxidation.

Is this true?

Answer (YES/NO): YES